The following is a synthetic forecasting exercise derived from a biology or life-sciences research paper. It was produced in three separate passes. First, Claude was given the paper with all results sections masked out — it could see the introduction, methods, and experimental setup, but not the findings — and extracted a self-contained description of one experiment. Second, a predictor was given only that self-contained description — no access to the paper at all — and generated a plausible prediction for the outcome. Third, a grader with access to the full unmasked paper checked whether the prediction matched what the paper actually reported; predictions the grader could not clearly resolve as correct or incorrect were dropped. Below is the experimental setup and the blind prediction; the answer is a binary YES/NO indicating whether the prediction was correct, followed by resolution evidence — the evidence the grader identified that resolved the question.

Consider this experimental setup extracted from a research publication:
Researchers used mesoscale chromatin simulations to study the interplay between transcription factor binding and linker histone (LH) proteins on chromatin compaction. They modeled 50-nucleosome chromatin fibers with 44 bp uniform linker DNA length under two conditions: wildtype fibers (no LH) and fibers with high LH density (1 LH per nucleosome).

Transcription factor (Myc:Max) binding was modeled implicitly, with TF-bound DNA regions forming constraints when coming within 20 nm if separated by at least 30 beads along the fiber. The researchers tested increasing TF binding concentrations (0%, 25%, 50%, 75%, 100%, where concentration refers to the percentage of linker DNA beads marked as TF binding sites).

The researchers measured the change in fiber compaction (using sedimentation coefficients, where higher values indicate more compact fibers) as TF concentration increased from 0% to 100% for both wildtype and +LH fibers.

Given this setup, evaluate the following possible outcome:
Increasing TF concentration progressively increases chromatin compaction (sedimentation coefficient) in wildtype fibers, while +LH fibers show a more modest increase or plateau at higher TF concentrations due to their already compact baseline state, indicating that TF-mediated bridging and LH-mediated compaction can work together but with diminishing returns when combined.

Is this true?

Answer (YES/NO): YES